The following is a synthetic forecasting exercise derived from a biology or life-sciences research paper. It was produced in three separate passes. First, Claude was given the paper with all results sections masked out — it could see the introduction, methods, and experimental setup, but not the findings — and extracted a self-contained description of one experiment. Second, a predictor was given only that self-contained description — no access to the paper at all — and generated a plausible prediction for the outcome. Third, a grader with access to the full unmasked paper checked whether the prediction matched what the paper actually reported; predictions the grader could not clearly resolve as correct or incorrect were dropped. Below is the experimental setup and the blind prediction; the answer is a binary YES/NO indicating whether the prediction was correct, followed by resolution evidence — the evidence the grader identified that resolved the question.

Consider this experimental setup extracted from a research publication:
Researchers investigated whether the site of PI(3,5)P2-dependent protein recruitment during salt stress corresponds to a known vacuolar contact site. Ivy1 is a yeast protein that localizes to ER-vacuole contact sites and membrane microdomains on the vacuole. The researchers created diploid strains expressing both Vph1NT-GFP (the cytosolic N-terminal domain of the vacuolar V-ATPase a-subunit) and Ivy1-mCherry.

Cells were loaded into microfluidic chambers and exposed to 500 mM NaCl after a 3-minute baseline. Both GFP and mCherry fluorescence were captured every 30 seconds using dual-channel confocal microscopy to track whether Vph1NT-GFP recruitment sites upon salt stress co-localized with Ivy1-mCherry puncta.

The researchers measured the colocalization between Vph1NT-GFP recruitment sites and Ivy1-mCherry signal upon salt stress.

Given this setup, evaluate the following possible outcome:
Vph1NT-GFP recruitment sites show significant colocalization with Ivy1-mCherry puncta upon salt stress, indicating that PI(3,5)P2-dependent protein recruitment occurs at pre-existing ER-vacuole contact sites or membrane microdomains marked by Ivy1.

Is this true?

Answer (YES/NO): NO